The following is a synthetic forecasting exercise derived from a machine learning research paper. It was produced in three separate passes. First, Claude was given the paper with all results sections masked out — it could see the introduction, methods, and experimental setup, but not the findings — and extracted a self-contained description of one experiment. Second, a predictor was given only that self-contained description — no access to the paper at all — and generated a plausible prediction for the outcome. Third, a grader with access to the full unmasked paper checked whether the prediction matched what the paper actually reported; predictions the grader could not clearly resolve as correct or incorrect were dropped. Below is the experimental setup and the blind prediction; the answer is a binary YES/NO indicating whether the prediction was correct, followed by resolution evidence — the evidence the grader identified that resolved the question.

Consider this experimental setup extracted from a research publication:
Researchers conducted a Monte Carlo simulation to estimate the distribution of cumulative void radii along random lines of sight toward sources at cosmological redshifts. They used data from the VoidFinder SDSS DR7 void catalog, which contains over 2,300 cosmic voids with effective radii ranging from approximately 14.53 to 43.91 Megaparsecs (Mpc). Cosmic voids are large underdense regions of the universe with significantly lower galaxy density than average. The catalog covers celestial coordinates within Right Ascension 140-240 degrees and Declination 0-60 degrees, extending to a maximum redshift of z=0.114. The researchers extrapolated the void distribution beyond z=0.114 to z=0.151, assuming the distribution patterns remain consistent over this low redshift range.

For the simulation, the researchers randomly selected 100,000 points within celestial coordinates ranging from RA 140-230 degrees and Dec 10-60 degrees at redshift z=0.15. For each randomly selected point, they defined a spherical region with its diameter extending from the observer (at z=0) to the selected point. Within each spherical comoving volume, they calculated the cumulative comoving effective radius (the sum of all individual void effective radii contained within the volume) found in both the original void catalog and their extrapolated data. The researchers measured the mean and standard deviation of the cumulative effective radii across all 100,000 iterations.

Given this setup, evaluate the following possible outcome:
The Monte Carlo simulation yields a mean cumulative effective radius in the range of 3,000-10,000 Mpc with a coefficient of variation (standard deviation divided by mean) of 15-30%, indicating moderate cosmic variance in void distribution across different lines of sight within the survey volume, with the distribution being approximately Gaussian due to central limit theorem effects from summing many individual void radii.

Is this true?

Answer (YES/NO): NO